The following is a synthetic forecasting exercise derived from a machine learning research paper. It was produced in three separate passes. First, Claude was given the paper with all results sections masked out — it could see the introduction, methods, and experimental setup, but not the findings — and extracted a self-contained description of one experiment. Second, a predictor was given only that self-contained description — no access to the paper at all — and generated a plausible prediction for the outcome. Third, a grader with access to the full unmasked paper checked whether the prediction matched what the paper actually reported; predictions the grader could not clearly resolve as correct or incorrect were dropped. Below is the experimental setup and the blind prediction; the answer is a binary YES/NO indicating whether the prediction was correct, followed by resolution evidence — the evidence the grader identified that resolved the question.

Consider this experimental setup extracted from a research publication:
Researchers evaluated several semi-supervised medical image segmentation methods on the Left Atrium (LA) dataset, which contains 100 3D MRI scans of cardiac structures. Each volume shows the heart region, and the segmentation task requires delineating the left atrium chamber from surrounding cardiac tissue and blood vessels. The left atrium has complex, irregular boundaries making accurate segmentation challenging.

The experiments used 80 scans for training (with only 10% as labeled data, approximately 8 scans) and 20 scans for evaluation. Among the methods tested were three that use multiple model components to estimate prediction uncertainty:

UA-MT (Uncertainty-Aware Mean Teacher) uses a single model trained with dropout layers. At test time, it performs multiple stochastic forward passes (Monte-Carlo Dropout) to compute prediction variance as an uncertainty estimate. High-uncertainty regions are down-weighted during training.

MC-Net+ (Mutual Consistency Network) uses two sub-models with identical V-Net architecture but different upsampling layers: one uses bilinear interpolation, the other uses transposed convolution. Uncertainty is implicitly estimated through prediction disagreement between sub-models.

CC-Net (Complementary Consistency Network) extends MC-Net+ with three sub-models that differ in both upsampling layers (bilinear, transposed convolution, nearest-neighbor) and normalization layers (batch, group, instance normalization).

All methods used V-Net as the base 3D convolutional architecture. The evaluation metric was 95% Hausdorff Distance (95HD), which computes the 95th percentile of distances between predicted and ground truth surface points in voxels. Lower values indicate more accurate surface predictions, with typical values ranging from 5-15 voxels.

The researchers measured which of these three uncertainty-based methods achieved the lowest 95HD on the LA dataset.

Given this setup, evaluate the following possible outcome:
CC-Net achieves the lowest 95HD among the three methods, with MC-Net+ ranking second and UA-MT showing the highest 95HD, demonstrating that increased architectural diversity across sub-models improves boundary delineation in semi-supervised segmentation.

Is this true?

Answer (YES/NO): YES